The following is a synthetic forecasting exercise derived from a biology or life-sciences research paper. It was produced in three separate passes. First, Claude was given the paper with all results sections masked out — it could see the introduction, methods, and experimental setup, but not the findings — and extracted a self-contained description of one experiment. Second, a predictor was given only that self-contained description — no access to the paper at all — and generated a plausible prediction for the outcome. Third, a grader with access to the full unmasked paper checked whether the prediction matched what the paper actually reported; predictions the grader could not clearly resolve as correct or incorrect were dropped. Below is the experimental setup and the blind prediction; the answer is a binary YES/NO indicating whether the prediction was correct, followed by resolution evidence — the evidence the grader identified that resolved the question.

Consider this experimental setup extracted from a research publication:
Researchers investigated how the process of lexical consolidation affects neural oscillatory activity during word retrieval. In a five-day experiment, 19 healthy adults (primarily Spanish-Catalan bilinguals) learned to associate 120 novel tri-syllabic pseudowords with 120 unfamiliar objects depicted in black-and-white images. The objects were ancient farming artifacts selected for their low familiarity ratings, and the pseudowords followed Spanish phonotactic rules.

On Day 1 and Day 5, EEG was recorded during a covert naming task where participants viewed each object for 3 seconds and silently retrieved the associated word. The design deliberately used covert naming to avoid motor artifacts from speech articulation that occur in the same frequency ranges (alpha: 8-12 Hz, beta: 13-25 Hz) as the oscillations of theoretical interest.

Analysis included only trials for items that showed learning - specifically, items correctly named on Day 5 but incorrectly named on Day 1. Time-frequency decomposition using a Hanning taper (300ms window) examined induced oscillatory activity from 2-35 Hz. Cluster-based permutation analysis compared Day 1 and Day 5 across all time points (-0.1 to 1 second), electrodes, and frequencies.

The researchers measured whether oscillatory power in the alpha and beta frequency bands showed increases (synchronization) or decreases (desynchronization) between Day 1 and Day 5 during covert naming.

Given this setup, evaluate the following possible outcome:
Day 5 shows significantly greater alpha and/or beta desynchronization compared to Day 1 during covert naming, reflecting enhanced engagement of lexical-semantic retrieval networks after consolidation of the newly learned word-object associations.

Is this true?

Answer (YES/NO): YES